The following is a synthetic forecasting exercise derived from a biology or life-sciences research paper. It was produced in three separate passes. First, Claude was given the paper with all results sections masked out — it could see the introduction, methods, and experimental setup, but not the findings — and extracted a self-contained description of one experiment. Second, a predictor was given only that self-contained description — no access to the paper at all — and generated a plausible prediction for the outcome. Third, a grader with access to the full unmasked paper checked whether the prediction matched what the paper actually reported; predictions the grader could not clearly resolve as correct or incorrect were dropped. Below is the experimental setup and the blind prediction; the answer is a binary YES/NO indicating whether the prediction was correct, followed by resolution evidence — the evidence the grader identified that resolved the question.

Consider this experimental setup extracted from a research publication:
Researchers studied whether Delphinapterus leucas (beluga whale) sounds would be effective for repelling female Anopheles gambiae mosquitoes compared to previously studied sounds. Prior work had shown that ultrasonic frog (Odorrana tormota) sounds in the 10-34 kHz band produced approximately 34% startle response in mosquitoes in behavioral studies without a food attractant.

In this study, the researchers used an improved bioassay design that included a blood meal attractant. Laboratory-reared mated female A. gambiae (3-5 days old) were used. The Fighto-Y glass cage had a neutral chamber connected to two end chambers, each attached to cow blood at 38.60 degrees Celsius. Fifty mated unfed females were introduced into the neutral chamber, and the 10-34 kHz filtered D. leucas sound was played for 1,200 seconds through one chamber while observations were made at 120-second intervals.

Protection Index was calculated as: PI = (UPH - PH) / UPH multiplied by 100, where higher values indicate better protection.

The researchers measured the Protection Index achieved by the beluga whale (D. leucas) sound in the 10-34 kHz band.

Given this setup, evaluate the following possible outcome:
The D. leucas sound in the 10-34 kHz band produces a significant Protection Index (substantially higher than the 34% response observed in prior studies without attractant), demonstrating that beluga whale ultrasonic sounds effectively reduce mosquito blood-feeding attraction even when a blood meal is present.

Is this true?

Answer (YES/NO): NO